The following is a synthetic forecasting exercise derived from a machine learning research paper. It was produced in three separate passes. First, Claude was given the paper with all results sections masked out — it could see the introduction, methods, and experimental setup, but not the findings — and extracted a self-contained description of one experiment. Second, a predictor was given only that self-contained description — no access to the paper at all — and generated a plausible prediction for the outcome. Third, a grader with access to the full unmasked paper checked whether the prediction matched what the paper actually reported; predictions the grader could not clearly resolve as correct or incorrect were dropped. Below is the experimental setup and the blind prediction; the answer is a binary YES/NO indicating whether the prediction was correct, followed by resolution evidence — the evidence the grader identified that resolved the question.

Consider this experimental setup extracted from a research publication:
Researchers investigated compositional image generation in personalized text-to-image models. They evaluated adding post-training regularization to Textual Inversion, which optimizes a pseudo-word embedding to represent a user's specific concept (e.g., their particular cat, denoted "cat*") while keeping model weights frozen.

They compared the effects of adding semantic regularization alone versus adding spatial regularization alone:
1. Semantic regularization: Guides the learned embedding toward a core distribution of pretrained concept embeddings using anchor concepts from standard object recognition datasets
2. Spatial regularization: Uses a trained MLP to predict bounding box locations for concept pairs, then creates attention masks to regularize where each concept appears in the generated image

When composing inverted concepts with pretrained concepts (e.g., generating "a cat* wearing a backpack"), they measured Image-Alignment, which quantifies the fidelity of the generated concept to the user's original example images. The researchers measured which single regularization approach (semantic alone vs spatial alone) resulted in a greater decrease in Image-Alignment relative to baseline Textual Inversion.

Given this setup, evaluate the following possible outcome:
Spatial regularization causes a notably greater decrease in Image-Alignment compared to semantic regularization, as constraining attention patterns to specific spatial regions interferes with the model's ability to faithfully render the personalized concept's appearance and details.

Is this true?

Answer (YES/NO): YES